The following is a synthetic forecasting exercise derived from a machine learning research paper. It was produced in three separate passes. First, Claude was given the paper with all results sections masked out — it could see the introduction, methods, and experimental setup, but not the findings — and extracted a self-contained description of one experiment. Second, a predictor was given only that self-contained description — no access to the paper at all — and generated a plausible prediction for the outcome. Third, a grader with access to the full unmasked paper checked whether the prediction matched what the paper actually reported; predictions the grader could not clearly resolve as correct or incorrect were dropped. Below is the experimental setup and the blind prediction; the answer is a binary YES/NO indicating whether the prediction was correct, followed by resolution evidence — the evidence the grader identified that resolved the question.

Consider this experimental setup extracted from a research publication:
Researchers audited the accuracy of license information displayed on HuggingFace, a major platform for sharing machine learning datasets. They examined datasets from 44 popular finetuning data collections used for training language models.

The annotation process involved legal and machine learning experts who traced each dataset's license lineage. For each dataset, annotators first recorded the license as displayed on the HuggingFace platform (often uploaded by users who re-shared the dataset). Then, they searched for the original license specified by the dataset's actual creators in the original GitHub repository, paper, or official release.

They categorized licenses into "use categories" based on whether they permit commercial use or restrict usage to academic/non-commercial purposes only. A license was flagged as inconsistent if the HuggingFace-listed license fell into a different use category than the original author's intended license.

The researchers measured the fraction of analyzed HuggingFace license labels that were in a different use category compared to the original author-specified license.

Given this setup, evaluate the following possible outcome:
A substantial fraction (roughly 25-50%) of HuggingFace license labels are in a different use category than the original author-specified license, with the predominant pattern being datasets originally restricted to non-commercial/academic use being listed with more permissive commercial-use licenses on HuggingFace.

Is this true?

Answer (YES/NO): NO